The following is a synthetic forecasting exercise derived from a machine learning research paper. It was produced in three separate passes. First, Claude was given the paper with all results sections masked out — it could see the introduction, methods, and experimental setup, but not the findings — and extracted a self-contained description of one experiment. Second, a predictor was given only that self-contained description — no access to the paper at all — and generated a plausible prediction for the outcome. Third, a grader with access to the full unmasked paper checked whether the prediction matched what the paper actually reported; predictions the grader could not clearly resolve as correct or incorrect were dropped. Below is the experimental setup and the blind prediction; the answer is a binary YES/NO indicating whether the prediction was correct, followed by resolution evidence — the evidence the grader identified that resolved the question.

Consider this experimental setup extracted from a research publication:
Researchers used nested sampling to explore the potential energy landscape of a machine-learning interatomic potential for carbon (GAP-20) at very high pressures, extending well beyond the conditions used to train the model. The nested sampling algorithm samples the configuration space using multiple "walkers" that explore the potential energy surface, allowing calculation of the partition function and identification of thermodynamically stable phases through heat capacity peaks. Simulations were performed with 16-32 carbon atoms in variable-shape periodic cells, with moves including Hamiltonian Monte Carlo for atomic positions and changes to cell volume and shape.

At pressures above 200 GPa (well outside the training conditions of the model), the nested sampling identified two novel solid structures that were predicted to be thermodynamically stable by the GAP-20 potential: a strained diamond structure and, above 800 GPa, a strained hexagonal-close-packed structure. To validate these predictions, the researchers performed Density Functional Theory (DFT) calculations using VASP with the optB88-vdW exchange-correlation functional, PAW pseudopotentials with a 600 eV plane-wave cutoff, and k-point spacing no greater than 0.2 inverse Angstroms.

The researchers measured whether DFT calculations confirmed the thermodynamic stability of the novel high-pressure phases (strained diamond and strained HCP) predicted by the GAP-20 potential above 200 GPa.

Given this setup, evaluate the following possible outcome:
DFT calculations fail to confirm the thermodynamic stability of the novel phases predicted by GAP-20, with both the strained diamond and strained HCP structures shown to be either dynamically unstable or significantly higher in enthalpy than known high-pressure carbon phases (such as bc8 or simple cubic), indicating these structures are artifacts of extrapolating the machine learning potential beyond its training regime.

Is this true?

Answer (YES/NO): NO